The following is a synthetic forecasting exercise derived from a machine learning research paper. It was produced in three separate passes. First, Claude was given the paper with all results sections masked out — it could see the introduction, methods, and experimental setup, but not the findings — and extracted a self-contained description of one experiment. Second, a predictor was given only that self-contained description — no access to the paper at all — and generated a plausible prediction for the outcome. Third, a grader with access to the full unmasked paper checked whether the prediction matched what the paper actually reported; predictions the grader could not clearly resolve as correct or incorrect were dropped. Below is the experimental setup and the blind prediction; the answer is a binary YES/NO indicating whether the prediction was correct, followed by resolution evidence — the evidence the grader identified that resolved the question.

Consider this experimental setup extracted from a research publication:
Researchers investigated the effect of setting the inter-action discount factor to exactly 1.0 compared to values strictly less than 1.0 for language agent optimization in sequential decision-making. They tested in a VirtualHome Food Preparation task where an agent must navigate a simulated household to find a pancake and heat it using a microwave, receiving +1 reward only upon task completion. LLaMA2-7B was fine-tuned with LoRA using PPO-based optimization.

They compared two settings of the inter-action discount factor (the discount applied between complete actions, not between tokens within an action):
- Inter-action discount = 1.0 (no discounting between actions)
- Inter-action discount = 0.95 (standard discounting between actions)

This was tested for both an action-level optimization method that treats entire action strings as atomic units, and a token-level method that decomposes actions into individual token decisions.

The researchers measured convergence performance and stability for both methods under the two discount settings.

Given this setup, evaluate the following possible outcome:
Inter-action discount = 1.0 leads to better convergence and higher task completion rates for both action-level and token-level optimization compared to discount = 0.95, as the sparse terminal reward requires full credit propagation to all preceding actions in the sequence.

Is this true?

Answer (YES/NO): NO